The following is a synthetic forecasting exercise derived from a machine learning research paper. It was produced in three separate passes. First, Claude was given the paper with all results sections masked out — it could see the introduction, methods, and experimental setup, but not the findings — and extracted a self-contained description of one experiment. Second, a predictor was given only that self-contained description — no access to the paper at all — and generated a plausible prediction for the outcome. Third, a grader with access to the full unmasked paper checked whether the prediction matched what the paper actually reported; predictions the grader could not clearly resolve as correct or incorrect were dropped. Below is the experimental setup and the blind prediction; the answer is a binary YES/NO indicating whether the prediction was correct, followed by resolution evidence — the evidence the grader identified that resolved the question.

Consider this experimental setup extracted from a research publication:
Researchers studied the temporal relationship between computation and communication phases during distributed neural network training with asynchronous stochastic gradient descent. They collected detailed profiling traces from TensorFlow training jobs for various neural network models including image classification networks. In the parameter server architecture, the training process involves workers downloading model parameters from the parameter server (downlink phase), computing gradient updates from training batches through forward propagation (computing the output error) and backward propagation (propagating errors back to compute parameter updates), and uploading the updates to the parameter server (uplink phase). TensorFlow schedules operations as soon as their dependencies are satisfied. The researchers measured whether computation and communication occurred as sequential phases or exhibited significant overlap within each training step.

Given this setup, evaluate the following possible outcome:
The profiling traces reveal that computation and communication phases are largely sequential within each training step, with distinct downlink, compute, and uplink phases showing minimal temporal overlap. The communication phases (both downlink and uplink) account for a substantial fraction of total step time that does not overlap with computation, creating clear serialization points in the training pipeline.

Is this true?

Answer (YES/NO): NO